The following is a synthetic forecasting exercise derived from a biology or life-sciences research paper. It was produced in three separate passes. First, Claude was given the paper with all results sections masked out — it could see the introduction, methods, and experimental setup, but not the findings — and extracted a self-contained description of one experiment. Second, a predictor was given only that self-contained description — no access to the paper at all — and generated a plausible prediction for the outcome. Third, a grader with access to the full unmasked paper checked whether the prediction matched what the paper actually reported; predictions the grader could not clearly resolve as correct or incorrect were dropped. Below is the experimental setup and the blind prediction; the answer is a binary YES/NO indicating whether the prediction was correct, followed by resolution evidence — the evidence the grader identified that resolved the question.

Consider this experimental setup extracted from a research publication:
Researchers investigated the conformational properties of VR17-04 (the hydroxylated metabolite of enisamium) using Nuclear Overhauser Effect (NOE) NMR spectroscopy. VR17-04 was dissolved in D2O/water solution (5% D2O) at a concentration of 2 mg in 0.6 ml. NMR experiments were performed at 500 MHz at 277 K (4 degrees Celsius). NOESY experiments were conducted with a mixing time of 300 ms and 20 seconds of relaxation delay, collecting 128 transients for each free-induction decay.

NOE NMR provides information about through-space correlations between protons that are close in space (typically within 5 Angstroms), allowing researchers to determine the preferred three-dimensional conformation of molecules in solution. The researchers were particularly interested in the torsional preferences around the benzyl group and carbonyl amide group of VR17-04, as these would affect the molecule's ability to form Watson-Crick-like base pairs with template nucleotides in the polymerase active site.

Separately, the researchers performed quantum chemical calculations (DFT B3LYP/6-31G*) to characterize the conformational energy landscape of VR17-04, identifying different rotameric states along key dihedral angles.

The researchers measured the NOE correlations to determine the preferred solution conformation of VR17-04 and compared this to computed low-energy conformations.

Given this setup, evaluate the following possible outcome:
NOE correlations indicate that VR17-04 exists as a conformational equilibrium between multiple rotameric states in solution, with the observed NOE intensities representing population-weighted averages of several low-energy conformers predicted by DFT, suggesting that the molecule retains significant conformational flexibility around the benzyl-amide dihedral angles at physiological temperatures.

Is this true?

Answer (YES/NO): NO